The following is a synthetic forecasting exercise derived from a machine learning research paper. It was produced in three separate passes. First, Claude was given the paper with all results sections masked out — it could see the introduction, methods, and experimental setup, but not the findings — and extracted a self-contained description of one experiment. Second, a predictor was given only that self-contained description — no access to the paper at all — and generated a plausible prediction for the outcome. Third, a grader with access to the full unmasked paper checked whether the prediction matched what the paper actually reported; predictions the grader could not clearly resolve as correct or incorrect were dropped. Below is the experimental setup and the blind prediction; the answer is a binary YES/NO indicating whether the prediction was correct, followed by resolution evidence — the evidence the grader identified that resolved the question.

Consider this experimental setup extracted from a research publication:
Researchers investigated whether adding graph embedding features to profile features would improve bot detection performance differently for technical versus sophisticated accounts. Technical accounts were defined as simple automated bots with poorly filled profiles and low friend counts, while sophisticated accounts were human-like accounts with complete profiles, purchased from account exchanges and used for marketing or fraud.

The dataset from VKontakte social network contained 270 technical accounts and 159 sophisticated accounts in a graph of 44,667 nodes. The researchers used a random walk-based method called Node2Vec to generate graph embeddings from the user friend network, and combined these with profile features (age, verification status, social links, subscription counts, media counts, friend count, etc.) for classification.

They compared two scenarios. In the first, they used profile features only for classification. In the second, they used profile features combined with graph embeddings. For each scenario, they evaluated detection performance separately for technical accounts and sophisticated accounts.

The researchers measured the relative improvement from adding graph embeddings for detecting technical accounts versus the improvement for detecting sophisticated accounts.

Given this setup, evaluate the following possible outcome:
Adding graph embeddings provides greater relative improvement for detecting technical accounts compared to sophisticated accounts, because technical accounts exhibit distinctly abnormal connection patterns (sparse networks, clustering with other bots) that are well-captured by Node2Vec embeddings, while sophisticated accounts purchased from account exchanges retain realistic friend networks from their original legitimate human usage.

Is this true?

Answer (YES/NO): YES